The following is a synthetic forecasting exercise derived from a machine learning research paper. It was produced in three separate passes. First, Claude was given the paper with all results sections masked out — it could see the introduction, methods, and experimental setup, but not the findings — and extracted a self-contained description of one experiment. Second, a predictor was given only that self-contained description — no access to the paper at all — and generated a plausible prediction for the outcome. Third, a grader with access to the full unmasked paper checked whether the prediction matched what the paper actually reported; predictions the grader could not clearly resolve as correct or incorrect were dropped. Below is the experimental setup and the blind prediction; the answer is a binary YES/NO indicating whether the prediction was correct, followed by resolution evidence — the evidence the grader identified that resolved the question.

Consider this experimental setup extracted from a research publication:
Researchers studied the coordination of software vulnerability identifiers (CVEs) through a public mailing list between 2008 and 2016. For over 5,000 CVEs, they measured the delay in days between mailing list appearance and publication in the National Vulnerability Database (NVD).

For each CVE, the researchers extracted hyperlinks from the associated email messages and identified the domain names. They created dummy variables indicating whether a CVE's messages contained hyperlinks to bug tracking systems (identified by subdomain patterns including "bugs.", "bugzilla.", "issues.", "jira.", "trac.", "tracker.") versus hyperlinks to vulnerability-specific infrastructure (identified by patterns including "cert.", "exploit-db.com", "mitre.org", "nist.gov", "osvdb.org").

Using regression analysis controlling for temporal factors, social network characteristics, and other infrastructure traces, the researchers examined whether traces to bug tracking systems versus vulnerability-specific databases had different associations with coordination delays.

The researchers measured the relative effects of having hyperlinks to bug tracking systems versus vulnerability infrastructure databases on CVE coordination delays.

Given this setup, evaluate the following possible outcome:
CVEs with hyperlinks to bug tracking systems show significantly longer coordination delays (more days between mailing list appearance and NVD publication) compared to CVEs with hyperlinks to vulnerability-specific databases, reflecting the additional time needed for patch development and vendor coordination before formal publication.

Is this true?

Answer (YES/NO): NO